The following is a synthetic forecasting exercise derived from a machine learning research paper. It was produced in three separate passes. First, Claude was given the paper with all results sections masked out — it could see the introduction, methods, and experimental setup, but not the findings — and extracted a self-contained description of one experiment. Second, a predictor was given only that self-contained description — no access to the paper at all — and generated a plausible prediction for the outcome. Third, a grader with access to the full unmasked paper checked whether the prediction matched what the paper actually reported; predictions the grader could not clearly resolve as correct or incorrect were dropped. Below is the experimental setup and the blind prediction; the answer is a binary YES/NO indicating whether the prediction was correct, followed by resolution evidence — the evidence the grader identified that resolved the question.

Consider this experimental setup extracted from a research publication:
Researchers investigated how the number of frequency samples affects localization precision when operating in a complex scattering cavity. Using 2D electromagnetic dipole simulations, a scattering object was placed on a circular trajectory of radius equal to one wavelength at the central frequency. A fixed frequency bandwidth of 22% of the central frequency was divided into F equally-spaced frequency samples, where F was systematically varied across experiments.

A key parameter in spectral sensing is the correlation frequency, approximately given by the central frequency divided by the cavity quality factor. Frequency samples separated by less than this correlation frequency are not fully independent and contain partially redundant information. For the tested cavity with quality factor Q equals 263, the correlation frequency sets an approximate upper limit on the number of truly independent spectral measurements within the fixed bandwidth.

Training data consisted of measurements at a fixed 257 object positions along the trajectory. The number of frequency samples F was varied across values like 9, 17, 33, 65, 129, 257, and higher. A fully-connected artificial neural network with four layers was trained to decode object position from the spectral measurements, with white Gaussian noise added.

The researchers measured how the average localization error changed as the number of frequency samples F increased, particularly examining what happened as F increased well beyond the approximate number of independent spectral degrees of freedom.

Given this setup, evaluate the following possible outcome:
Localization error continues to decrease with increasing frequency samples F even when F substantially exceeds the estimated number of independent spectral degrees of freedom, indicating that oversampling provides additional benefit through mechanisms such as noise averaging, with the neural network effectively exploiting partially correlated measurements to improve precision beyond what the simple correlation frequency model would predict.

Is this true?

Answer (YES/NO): NO